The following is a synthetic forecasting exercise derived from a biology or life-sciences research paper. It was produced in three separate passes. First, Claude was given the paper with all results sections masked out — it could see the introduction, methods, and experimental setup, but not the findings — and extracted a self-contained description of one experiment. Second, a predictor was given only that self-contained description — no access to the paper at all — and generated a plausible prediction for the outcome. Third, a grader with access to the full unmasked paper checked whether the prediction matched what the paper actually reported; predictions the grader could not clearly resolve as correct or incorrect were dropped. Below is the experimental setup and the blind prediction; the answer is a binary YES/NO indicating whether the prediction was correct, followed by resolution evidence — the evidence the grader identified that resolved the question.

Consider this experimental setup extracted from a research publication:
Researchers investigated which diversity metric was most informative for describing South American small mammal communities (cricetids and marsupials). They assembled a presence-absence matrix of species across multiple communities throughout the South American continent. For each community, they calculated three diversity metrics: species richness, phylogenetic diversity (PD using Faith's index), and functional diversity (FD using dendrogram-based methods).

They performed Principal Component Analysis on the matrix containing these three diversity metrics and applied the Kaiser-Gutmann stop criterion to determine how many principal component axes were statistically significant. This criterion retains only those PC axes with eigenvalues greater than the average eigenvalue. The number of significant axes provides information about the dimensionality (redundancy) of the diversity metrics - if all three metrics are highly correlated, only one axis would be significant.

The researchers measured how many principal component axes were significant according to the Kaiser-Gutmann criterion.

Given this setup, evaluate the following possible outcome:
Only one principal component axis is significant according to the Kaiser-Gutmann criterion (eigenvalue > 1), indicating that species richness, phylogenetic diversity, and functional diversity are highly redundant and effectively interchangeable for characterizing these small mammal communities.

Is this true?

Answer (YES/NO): NO